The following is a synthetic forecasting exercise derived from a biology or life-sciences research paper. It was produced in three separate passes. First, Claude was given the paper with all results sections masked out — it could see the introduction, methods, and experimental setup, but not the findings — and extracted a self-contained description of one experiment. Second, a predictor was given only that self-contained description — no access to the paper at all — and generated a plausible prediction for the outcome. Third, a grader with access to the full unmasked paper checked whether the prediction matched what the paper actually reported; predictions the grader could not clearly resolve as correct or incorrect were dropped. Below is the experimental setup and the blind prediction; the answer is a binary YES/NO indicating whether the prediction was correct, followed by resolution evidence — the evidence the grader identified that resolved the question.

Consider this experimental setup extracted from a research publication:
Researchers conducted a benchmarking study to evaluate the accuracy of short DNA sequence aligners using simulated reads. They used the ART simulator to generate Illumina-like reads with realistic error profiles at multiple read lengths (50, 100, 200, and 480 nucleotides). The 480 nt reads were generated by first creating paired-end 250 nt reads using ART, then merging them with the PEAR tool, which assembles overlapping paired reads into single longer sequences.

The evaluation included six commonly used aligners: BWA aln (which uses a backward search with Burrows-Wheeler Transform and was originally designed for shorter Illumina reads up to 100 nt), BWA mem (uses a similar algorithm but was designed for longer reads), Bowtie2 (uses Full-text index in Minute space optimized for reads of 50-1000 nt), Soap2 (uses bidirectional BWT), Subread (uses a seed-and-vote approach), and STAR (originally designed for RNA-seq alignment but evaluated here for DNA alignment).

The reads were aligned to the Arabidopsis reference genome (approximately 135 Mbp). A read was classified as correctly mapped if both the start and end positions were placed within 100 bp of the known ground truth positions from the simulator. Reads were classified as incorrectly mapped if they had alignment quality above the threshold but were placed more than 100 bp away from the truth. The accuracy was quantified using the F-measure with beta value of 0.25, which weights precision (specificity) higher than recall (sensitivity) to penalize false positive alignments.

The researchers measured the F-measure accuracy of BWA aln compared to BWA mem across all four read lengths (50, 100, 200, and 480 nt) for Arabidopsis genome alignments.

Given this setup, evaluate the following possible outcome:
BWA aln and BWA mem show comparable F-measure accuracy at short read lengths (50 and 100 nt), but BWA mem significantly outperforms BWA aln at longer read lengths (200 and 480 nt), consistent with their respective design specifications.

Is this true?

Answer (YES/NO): NO